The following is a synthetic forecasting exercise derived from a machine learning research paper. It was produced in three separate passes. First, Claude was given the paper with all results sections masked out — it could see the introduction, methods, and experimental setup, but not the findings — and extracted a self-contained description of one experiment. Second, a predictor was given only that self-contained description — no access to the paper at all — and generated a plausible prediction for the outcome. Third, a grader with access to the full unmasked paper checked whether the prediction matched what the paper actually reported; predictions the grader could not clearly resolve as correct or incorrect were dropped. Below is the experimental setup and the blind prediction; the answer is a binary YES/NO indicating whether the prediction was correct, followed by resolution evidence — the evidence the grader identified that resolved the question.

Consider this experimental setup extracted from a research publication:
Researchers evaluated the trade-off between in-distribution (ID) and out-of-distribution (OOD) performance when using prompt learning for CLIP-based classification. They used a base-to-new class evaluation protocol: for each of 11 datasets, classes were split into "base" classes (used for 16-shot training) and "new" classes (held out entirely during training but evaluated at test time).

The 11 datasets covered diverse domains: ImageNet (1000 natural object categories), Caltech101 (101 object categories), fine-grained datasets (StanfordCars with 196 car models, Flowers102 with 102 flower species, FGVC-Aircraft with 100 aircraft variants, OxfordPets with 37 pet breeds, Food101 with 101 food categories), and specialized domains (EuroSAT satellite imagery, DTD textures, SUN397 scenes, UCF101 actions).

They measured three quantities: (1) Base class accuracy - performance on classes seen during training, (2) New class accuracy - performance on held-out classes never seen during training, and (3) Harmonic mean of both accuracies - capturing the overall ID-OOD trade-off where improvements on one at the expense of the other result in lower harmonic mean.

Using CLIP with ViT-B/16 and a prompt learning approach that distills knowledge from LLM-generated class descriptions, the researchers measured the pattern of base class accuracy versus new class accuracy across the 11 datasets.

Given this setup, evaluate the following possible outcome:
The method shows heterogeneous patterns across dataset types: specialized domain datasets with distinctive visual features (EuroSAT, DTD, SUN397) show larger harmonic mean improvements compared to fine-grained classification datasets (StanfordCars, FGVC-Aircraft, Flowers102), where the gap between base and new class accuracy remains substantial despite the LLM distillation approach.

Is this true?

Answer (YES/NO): NO